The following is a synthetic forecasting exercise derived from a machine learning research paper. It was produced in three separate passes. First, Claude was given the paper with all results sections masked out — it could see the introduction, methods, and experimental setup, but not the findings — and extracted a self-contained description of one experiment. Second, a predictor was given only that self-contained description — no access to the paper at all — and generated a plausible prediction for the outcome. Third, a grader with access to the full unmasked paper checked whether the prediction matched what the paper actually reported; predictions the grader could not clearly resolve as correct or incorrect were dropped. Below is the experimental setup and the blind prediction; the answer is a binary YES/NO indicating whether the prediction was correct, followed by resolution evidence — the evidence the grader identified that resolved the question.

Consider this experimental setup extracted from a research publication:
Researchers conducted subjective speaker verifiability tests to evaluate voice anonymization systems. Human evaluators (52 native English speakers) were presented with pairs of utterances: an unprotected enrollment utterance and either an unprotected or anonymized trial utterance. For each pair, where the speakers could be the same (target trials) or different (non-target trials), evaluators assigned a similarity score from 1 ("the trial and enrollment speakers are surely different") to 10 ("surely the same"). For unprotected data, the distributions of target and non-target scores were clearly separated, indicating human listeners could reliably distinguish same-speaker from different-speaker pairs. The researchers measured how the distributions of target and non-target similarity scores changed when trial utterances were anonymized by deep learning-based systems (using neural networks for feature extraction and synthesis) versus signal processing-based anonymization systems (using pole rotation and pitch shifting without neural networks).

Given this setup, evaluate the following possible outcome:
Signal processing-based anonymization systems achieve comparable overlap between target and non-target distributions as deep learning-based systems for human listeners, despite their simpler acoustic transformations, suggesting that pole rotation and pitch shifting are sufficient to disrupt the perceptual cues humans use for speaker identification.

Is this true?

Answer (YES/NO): YES